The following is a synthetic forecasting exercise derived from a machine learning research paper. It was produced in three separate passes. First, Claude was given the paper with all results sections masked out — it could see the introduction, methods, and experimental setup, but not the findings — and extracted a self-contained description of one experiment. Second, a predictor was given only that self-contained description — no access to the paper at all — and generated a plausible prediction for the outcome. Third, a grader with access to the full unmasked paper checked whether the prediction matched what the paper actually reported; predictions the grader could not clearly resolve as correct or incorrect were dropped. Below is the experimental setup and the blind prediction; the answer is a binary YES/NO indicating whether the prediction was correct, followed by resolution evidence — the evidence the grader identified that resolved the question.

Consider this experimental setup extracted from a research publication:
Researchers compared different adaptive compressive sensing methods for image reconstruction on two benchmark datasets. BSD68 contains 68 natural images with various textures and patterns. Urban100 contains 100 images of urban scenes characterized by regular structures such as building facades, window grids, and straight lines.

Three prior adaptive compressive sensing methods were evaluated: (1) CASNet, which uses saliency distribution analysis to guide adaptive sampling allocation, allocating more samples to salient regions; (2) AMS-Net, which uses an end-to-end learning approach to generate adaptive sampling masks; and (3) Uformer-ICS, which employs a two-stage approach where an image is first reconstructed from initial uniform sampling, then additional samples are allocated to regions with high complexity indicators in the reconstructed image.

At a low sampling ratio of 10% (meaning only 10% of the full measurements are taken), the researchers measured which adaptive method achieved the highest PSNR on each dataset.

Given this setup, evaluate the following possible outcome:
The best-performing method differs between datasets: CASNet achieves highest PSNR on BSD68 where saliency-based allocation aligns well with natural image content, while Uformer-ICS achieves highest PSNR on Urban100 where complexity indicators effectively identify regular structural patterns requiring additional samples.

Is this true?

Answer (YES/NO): NO